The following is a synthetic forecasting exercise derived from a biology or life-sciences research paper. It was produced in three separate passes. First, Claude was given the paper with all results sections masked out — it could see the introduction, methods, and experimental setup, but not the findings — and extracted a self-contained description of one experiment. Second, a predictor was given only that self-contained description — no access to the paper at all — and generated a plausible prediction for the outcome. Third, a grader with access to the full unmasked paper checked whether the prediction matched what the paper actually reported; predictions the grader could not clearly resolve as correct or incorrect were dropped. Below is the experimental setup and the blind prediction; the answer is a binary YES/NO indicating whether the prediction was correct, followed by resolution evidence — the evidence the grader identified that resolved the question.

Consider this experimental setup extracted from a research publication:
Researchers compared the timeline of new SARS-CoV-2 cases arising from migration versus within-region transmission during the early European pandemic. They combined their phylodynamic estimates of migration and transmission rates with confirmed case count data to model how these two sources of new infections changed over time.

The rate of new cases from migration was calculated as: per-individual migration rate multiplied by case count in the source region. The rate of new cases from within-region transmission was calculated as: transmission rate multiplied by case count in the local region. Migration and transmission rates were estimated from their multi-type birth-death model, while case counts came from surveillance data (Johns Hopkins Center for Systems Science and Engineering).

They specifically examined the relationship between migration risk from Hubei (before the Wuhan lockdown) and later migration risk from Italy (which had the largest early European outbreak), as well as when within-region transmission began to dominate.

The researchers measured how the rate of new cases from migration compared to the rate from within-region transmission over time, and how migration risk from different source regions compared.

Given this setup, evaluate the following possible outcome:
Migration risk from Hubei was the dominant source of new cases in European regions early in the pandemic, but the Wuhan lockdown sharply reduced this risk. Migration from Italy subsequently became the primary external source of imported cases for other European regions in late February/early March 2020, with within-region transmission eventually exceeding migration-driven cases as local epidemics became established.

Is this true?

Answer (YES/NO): NO